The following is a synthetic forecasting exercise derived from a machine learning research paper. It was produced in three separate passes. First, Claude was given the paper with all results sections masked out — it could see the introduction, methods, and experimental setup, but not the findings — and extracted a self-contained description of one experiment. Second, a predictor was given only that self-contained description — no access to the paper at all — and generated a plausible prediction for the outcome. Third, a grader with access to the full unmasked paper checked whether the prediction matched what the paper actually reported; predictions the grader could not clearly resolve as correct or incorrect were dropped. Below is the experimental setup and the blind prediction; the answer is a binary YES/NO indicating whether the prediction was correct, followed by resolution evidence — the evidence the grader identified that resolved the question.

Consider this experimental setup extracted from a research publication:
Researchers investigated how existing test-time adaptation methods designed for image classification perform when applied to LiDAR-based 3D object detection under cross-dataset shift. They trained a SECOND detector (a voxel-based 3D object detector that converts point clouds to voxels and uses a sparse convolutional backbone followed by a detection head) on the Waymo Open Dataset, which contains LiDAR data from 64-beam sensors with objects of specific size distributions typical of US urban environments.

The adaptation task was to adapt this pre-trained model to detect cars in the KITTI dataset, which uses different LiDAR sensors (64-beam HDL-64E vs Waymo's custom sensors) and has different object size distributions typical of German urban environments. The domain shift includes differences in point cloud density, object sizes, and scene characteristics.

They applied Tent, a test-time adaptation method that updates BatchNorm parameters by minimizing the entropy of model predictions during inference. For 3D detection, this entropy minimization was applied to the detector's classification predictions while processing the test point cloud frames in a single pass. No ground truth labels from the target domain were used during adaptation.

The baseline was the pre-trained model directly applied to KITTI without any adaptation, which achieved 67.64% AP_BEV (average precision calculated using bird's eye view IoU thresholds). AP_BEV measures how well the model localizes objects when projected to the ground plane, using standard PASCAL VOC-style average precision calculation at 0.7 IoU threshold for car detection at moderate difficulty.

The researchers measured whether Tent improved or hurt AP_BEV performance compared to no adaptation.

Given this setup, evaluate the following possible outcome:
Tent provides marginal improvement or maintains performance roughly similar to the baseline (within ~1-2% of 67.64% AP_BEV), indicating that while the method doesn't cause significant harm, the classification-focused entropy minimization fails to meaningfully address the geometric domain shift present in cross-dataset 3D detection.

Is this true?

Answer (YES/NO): NO